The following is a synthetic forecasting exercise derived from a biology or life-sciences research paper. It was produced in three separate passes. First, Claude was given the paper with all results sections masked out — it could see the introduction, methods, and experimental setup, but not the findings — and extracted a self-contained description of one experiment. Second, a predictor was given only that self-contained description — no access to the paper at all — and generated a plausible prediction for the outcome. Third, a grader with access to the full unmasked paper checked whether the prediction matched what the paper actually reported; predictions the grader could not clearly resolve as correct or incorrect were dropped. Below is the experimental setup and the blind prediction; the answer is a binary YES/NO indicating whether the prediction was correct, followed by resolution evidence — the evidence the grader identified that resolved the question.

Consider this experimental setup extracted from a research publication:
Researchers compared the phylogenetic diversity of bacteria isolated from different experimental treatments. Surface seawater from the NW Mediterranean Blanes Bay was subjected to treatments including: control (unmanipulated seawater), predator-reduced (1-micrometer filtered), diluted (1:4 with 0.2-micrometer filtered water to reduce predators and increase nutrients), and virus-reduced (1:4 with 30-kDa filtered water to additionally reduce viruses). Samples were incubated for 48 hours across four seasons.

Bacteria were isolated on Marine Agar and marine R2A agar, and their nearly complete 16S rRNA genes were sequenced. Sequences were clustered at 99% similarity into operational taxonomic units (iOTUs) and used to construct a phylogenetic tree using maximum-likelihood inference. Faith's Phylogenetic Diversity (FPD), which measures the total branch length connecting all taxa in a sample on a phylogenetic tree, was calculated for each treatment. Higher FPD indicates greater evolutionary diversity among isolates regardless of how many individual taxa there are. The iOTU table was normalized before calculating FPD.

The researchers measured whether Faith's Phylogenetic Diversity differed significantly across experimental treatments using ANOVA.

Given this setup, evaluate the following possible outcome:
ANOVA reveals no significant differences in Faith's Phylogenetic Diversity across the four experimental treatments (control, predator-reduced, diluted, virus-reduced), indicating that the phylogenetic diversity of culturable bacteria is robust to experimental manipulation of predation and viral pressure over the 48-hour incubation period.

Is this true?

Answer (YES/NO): NO